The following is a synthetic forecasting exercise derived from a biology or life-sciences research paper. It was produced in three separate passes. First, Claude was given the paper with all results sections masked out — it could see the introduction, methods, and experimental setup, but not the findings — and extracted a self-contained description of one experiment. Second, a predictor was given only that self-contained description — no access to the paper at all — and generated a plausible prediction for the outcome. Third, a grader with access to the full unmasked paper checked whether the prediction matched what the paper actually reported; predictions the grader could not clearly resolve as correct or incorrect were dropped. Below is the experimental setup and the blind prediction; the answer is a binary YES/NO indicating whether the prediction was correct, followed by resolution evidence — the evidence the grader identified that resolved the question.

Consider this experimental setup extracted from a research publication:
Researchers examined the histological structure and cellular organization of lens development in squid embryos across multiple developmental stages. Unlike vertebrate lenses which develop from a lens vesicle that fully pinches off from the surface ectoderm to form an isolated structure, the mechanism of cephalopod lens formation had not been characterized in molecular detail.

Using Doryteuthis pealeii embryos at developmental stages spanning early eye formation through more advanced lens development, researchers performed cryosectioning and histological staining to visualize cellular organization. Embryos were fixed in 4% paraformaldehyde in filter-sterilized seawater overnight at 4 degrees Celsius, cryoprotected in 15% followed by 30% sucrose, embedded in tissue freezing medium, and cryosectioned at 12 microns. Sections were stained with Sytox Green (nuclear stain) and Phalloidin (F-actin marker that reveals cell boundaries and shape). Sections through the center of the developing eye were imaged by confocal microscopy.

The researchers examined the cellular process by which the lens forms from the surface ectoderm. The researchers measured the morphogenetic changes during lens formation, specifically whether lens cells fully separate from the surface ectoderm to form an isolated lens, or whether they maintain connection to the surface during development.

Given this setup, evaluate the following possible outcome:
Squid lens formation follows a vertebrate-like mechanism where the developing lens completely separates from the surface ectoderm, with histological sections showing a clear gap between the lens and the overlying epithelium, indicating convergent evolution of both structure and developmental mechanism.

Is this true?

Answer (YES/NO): NO